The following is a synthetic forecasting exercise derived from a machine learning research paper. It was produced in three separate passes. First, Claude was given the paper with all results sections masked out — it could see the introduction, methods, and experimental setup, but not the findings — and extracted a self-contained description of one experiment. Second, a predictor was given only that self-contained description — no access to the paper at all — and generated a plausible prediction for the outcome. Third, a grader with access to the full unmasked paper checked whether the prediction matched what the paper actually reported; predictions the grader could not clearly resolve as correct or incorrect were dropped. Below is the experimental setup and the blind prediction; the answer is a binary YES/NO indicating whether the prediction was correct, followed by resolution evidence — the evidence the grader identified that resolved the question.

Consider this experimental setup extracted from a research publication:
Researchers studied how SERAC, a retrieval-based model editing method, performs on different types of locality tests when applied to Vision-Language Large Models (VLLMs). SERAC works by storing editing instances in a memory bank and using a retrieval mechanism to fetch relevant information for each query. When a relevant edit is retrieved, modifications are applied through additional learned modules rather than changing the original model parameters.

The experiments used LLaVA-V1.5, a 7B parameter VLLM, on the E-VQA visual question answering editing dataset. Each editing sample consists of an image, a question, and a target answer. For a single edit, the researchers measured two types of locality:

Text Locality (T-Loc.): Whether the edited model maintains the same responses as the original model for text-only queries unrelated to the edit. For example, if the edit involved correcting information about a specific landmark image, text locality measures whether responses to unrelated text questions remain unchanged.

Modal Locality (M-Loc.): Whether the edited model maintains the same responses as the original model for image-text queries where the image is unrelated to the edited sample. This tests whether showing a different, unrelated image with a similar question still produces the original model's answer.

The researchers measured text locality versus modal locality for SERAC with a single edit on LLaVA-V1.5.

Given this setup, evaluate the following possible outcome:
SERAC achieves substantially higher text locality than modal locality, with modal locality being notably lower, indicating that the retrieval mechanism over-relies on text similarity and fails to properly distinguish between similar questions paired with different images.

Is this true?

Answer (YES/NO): YES